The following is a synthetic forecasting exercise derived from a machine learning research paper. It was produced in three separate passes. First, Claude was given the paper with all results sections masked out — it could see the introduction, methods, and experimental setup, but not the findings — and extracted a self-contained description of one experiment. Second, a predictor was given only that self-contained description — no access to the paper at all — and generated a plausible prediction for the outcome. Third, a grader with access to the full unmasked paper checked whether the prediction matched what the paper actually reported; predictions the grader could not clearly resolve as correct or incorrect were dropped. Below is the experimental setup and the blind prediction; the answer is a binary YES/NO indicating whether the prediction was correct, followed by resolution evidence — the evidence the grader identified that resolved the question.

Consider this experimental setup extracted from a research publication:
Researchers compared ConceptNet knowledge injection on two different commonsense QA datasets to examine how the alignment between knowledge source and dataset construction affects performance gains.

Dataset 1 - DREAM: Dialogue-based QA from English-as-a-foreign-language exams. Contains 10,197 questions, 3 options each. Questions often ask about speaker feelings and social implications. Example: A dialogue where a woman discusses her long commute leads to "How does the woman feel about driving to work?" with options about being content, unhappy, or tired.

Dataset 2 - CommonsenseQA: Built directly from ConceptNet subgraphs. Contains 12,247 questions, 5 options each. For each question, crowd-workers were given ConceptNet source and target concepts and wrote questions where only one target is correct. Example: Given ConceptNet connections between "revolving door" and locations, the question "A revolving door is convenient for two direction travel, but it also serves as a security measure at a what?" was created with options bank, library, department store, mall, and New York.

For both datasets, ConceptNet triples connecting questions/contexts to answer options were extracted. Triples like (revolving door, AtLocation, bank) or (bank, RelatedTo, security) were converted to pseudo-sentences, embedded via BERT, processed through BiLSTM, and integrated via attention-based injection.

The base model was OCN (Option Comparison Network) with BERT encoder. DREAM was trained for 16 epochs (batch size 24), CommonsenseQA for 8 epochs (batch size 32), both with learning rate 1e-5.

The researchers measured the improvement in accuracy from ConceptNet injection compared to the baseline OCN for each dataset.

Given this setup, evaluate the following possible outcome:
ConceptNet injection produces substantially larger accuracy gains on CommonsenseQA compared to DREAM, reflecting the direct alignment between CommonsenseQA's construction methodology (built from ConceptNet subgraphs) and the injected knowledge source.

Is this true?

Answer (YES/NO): YES